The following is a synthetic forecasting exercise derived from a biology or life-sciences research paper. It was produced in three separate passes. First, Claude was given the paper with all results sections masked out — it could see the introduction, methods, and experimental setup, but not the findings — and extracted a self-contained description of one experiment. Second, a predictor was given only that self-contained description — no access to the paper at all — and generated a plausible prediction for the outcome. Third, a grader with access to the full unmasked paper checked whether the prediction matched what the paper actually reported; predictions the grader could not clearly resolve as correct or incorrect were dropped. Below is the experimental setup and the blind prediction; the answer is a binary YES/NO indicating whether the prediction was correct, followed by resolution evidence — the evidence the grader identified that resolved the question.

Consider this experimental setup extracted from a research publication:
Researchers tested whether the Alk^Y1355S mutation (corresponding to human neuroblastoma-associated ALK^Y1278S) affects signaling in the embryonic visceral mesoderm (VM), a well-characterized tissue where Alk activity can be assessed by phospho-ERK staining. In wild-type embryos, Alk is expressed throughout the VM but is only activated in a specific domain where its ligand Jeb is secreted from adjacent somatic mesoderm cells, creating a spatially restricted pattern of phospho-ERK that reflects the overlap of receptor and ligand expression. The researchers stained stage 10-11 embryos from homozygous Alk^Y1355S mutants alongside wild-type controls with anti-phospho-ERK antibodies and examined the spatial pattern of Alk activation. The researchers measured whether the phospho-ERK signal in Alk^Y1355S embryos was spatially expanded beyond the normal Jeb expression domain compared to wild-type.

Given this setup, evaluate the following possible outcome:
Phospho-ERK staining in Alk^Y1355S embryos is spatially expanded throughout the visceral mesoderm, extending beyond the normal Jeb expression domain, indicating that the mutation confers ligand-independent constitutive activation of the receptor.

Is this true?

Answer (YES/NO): NO